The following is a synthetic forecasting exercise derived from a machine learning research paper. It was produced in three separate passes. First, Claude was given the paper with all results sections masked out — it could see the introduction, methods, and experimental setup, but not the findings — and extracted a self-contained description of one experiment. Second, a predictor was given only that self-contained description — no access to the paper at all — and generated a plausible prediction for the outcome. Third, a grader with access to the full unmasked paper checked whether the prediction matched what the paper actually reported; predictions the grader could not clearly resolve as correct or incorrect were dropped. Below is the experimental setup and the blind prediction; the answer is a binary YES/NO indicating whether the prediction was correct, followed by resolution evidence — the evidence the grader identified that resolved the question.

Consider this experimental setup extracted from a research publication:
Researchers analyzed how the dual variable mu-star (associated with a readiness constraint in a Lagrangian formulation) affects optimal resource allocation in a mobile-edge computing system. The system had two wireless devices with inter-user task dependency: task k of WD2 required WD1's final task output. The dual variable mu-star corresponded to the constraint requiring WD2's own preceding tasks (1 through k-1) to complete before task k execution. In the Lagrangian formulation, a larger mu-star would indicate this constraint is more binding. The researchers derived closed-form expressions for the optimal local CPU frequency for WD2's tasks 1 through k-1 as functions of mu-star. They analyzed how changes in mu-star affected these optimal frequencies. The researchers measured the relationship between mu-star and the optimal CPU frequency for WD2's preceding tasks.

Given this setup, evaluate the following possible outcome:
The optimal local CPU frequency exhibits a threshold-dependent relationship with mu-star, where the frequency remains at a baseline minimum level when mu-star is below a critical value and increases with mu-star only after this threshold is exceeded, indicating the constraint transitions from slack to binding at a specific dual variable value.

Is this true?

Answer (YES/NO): NO